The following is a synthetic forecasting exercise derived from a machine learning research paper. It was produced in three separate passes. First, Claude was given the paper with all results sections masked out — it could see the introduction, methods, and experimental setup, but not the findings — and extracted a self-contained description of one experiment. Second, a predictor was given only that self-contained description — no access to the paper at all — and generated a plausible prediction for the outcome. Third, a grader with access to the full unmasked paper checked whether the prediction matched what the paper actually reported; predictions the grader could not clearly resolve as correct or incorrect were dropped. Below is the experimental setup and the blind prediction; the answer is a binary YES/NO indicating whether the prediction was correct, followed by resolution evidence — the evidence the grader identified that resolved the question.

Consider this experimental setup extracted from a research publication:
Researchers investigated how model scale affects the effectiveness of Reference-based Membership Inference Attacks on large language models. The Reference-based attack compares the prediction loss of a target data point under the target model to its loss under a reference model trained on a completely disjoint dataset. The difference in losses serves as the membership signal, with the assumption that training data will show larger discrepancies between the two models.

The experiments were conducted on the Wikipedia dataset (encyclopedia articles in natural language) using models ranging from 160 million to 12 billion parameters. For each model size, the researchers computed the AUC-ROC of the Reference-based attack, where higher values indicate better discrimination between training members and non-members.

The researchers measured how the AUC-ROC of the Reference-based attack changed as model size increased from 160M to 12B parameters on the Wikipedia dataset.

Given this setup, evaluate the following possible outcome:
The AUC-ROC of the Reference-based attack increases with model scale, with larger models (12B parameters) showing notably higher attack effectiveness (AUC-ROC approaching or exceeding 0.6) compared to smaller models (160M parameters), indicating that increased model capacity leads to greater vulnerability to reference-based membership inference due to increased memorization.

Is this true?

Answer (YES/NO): YES